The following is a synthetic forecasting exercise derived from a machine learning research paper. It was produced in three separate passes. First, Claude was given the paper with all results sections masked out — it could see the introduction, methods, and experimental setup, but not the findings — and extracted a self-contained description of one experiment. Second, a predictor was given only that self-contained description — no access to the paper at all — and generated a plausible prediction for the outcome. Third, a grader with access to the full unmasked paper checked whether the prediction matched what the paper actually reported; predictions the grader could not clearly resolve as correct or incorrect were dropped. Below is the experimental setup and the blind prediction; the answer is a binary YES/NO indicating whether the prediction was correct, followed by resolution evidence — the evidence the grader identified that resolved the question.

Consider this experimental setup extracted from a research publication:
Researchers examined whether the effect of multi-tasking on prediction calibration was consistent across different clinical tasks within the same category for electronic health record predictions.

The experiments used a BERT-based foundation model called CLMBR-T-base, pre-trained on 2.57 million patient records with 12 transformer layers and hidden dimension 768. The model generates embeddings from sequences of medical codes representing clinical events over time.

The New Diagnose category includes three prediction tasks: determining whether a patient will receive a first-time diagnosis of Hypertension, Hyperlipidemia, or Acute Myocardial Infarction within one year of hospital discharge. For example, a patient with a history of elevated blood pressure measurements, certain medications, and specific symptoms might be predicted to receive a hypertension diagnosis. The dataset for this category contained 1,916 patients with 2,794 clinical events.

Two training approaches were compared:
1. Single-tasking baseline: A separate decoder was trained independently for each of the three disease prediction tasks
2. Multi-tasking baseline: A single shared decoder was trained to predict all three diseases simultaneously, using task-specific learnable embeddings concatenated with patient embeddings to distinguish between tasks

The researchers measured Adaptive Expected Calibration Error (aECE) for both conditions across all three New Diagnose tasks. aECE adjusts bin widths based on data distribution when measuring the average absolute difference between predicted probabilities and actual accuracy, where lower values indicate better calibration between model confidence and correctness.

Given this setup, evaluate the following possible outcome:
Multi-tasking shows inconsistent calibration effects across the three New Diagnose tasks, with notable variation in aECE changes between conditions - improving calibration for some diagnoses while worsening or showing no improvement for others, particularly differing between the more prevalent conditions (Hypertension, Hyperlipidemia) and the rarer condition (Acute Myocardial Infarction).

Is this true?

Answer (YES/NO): YES